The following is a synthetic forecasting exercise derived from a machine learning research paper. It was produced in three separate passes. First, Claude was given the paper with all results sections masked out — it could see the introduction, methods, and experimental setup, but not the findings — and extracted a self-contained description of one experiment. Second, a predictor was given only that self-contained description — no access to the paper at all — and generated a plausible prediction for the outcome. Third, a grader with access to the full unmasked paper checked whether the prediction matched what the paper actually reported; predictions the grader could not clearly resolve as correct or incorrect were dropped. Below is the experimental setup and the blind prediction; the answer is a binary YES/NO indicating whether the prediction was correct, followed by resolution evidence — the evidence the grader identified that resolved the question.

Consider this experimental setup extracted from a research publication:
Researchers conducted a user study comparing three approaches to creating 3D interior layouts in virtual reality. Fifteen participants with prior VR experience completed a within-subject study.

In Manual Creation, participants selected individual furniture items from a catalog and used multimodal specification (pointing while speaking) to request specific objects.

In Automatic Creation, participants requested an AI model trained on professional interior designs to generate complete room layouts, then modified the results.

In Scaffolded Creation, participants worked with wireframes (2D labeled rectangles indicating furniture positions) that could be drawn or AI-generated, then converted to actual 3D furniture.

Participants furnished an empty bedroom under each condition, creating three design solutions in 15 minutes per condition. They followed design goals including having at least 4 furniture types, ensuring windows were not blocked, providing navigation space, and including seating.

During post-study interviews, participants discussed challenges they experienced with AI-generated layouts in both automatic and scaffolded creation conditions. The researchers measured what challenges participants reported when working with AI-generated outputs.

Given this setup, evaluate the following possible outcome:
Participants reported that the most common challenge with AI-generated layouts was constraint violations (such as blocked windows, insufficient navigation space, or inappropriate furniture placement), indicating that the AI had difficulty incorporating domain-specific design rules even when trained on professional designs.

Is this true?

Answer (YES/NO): NO